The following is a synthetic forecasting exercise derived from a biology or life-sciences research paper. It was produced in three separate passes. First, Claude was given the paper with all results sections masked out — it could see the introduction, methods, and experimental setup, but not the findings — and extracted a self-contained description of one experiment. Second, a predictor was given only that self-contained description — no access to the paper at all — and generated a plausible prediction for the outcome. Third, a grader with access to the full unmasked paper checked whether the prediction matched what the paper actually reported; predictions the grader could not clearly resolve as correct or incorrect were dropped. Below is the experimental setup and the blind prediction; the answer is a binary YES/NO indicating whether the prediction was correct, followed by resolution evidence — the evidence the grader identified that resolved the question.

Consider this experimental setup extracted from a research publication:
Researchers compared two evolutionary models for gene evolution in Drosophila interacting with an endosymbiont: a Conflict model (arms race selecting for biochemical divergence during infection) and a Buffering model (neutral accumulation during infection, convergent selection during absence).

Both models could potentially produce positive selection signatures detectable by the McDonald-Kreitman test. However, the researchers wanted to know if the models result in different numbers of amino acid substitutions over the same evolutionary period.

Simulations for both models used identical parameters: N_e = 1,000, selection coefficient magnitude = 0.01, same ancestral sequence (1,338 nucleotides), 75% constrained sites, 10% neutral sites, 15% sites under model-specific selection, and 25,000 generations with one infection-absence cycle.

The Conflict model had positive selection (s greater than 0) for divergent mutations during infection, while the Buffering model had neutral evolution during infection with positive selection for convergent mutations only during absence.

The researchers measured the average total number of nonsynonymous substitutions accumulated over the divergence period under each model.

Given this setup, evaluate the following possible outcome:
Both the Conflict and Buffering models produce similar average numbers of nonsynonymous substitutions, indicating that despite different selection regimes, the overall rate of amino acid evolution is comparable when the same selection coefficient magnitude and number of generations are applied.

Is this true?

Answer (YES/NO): NO